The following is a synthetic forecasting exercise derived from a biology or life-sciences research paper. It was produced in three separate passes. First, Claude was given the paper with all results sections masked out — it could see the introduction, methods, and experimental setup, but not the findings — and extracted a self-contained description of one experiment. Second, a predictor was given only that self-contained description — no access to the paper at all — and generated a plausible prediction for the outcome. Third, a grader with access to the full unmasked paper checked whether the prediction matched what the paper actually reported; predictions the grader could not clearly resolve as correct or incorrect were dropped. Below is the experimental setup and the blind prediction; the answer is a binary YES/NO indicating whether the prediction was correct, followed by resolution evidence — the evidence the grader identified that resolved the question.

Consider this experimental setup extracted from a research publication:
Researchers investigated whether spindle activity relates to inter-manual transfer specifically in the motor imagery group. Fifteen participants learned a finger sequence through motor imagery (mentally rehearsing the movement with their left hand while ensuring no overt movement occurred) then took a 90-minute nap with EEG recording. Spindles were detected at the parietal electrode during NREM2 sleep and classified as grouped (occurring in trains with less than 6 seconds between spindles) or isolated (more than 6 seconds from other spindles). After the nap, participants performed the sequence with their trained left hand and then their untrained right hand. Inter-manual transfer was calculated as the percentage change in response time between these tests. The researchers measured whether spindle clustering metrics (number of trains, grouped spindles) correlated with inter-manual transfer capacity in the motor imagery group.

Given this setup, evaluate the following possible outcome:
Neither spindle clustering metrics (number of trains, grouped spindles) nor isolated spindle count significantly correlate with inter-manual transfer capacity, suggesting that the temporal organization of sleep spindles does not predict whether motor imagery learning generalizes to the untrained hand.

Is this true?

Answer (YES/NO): YES